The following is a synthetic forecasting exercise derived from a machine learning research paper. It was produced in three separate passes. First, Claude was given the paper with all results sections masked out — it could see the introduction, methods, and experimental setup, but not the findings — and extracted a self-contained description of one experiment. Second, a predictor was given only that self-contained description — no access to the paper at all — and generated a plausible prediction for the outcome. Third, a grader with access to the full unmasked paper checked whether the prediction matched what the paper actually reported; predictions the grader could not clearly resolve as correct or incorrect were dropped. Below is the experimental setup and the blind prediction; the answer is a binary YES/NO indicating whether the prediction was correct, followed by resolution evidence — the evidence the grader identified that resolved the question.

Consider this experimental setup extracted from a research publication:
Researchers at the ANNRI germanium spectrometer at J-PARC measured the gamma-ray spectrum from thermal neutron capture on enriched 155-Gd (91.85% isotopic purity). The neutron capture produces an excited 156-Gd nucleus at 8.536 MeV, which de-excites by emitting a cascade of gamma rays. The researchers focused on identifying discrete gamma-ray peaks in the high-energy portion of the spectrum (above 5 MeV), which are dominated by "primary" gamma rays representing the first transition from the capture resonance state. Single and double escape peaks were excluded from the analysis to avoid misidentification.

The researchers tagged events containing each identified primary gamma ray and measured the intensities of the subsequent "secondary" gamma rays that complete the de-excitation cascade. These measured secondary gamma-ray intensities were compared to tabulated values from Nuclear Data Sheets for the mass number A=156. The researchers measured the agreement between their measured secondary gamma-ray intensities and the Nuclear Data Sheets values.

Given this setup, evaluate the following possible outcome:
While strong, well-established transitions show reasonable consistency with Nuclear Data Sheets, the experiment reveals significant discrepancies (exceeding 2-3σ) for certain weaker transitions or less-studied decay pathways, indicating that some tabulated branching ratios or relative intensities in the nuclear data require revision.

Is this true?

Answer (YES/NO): NO